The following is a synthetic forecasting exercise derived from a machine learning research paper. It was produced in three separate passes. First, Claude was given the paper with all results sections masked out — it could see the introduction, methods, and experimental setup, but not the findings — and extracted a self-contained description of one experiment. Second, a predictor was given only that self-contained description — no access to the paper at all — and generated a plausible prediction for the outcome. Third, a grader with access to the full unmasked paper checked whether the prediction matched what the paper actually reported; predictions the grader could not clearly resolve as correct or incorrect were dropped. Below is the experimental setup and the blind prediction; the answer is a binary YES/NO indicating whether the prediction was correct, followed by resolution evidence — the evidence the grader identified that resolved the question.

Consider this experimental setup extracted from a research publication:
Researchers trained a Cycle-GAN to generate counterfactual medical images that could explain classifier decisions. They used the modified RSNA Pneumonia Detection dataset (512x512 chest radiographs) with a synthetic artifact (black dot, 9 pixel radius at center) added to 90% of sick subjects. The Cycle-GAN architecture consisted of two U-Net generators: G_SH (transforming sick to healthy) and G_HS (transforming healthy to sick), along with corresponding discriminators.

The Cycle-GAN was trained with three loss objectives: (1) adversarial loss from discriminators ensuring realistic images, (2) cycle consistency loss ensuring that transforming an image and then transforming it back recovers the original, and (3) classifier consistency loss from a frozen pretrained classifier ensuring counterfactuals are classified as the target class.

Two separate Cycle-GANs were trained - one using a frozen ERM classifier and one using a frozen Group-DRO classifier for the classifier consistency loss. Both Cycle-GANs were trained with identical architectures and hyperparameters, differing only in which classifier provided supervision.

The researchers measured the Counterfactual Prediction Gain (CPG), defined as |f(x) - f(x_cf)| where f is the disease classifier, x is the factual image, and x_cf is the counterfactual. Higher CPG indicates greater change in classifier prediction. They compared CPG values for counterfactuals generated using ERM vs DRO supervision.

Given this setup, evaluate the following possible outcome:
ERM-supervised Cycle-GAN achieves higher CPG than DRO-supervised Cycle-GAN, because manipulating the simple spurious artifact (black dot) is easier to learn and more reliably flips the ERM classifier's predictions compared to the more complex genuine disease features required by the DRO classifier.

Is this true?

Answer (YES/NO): NO